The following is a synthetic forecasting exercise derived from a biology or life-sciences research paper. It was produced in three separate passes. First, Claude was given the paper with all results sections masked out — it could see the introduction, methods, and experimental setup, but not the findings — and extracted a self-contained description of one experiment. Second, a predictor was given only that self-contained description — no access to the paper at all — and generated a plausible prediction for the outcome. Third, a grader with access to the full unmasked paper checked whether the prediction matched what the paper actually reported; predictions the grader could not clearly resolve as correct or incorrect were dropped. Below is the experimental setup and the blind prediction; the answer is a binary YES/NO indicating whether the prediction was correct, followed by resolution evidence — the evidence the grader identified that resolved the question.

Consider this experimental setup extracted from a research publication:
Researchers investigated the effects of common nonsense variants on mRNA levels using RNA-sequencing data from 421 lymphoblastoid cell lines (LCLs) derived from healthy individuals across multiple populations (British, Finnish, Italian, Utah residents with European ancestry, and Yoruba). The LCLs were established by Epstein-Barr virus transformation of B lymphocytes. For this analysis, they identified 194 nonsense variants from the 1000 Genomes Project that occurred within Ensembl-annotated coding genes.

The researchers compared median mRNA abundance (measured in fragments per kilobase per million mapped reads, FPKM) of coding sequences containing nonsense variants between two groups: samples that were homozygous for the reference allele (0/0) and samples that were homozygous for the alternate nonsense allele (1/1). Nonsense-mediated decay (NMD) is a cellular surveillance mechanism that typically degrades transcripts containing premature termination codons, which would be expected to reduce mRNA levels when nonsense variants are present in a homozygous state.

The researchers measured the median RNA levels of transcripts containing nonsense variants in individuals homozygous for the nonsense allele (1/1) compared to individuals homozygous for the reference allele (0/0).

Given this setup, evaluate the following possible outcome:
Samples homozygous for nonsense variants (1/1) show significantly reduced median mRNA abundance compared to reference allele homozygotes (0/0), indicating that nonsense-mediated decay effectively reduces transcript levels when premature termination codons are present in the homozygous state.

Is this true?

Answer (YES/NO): NO